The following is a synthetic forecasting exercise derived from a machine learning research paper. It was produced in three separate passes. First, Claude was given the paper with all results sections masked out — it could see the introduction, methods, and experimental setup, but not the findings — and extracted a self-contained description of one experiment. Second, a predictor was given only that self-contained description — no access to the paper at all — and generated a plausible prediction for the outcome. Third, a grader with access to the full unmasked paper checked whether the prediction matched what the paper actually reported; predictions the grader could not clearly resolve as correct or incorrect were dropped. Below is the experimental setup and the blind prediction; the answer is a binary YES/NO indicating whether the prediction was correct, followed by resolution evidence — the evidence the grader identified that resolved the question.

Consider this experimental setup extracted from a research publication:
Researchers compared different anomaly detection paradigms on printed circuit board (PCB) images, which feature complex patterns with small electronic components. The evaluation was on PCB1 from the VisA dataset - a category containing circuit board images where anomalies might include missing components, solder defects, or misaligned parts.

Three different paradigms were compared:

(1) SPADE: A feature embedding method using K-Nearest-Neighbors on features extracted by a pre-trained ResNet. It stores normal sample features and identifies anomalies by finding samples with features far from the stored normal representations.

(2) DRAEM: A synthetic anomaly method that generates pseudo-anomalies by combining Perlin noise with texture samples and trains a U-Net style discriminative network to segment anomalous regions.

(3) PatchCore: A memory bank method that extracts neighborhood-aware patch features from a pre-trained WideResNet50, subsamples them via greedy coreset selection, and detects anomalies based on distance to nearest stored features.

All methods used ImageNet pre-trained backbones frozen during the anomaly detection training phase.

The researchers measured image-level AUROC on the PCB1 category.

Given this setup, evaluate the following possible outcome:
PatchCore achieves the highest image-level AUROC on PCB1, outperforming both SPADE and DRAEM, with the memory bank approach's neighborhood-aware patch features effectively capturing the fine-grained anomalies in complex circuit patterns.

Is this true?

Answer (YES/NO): YES